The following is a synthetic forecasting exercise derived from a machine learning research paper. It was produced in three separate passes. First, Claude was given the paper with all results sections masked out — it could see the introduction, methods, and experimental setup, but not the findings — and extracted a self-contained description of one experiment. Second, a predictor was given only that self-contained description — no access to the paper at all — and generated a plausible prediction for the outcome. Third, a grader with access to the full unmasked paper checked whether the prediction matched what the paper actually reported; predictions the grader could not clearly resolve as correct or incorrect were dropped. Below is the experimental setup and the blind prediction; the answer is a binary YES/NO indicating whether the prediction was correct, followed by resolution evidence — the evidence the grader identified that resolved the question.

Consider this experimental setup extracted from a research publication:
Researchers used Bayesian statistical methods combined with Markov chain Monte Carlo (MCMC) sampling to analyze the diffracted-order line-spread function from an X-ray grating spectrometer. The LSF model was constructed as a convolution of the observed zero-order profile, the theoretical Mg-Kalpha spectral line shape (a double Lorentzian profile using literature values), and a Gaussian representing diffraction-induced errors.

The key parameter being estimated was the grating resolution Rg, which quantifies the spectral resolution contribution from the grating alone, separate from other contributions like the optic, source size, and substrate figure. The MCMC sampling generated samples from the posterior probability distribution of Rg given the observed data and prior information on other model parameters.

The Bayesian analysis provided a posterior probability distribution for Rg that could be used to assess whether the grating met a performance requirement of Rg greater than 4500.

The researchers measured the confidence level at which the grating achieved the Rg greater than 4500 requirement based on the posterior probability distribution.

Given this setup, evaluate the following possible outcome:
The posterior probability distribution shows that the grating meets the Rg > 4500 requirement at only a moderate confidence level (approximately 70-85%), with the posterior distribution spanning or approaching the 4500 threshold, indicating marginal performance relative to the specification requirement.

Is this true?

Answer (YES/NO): NO